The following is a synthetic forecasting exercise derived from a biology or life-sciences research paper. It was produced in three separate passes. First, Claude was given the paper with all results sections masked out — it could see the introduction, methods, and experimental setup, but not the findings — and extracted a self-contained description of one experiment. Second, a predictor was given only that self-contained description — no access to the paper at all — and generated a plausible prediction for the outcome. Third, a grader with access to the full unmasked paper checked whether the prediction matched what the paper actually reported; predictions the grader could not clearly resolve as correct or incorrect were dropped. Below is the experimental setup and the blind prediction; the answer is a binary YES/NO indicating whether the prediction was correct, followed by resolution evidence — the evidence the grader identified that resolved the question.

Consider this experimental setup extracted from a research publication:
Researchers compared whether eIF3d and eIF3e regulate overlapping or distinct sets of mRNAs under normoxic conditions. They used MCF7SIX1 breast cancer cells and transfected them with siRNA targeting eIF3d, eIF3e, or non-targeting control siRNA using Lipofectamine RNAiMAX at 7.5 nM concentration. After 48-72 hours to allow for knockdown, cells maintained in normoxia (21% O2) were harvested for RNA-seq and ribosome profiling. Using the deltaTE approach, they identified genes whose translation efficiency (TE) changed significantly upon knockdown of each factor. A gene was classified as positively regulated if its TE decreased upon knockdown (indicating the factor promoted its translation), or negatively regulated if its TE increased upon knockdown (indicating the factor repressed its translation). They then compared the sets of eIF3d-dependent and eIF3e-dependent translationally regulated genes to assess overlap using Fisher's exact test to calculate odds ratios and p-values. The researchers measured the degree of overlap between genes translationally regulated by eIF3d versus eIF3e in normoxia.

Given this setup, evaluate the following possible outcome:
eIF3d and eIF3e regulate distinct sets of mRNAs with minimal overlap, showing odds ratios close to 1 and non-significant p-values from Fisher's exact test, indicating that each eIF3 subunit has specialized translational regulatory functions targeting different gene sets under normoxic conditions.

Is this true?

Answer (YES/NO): NO